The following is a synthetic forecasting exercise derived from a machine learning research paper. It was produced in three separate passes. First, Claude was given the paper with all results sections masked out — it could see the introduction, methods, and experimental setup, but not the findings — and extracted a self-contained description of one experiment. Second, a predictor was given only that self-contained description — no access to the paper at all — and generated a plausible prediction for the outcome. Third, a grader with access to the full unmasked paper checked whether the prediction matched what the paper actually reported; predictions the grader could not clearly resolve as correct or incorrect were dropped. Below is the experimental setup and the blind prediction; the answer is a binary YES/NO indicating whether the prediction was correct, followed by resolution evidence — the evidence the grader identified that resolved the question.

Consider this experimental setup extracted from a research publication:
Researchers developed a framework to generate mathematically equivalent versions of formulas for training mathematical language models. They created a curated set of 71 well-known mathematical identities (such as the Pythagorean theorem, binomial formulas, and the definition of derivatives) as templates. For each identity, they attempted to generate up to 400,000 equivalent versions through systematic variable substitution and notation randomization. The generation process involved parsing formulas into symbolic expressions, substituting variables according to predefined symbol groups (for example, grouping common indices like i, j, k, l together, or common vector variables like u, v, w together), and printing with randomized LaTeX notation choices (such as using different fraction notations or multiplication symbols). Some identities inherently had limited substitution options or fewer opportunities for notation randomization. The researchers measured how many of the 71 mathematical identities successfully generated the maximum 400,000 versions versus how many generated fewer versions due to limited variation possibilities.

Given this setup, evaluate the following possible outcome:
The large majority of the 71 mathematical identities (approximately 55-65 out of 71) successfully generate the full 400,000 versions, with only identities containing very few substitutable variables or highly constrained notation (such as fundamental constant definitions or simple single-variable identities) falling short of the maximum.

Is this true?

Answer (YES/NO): NO